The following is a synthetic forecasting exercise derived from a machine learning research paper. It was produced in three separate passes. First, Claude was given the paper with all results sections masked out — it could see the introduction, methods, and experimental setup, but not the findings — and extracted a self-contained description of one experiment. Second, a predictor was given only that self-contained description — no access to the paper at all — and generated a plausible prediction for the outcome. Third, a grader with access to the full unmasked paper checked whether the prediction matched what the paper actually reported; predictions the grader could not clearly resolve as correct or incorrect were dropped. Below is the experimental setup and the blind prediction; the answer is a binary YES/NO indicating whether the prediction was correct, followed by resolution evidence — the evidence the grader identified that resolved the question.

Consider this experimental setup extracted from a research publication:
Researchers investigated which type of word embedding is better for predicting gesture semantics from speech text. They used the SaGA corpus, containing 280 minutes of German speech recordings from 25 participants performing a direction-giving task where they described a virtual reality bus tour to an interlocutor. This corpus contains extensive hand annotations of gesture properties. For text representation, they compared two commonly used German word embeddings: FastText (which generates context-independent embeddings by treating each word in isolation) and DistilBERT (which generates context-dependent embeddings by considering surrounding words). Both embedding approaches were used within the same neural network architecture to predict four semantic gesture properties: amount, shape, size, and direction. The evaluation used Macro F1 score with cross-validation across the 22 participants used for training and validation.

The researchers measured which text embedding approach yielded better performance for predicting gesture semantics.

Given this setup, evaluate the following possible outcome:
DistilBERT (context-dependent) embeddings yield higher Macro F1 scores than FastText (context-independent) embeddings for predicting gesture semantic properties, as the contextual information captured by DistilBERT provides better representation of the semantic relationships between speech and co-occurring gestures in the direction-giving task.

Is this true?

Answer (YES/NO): NO